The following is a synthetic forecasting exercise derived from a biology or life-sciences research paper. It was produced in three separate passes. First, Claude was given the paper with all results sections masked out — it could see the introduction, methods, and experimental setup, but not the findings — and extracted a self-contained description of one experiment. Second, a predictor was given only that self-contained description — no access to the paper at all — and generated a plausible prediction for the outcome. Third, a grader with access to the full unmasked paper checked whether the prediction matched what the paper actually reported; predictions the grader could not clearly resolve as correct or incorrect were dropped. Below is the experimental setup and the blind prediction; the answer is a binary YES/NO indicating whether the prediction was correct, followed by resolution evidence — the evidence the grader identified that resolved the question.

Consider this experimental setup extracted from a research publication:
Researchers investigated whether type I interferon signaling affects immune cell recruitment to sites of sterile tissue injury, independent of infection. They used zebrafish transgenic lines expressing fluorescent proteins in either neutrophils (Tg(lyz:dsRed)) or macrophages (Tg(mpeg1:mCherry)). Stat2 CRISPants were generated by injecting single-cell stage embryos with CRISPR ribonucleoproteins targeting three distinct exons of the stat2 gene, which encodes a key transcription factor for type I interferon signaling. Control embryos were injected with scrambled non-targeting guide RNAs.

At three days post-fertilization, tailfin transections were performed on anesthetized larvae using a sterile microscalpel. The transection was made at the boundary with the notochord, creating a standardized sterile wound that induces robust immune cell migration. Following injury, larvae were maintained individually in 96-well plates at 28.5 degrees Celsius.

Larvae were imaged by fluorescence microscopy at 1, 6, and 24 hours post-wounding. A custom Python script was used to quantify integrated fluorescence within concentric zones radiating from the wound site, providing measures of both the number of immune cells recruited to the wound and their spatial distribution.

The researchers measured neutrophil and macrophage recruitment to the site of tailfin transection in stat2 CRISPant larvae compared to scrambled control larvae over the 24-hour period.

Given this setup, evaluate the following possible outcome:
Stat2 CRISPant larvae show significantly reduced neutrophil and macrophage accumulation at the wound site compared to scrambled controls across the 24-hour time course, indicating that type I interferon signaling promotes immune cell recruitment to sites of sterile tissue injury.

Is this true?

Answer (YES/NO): NO